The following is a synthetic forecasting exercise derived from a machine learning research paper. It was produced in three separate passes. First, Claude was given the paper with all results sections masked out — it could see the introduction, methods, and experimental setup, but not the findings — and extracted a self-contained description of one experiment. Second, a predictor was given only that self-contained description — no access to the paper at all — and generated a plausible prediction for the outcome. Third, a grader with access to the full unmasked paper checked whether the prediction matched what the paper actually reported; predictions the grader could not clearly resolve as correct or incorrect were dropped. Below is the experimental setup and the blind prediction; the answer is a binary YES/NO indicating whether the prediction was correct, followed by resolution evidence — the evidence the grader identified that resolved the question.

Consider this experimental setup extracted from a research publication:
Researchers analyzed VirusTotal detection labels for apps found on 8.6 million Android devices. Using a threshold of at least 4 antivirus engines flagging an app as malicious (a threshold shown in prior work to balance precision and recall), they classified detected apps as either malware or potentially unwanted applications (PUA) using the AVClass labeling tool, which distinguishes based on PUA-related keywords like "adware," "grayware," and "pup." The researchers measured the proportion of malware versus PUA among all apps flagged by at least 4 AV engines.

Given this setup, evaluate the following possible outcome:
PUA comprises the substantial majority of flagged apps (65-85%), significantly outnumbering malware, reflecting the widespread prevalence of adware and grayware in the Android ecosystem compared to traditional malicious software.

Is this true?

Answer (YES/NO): YES